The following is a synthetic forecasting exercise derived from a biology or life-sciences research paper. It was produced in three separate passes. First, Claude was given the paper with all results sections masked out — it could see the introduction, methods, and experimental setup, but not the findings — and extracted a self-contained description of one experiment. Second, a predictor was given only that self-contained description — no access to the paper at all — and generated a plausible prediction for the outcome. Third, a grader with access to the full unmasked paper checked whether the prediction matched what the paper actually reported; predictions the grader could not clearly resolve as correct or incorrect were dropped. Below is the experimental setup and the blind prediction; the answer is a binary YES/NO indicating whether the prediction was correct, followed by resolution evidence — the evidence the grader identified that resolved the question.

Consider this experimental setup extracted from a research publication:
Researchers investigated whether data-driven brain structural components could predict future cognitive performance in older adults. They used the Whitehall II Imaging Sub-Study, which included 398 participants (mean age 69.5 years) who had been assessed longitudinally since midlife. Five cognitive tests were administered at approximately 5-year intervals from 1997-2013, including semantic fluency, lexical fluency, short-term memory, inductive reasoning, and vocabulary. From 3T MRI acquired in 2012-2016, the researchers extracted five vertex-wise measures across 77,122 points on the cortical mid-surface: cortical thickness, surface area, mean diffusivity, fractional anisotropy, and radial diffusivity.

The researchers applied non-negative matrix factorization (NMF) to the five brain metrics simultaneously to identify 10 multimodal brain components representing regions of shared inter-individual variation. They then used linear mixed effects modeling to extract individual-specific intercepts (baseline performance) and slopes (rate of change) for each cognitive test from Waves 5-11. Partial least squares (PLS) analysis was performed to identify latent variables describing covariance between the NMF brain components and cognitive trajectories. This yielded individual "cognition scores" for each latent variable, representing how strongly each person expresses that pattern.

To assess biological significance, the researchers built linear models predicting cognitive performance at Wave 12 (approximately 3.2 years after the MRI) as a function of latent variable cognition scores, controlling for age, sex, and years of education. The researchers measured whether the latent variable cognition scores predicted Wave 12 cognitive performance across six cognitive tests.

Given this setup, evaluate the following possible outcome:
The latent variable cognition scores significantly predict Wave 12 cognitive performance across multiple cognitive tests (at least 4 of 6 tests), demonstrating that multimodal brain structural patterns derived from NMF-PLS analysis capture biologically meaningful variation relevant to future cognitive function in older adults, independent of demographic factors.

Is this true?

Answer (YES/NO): YES